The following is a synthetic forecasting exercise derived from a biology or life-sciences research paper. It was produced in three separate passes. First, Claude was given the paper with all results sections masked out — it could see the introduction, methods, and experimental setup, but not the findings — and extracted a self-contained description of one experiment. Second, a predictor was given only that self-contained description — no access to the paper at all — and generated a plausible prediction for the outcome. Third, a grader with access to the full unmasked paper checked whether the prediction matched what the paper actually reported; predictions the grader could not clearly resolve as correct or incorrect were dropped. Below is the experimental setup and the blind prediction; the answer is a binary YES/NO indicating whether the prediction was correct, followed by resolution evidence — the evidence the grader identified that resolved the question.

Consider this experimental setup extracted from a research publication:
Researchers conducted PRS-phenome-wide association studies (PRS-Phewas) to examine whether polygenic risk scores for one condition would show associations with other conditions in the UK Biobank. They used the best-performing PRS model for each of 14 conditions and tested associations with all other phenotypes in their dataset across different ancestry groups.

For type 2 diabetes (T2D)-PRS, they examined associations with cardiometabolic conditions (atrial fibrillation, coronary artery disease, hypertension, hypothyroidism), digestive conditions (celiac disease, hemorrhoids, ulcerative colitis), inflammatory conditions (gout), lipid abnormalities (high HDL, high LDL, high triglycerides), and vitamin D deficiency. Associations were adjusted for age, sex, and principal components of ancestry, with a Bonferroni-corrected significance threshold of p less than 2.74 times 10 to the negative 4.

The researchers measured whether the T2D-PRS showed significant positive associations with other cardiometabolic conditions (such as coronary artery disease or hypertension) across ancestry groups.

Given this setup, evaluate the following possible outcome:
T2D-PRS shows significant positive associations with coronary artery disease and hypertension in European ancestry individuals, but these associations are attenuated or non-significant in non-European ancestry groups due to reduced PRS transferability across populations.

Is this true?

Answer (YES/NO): NO